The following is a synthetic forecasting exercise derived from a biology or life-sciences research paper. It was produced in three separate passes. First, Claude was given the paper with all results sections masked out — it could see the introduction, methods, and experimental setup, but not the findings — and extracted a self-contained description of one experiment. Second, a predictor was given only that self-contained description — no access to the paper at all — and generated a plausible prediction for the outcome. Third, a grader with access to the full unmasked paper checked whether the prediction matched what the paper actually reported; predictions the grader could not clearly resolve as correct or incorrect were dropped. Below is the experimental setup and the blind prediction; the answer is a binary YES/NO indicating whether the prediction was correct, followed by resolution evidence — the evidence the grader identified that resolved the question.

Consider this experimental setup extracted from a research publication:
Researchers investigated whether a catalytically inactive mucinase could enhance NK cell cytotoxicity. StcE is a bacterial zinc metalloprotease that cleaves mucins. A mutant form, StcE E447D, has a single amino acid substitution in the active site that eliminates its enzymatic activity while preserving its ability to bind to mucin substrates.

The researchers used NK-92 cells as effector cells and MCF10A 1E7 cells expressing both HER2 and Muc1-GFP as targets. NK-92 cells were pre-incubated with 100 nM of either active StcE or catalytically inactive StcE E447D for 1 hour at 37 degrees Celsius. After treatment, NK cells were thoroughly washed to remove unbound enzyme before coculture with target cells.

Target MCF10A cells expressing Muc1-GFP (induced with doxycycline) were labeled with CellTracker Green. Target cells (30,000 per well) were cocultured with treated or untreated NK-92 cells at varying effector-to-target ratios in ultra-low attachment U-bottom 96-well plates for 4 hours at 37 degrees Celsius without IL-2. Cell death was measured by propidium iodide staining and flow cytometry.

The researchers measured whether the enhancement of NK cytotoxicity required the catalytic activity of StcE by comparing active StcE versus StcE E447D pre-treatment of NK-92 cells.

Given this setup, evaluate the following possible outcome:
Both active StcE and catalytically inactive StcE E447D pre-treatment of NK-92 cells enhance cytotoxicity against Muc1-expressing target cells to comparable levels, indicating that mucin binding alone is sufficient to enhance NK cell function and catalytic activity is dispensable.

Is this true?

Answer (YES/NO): NO